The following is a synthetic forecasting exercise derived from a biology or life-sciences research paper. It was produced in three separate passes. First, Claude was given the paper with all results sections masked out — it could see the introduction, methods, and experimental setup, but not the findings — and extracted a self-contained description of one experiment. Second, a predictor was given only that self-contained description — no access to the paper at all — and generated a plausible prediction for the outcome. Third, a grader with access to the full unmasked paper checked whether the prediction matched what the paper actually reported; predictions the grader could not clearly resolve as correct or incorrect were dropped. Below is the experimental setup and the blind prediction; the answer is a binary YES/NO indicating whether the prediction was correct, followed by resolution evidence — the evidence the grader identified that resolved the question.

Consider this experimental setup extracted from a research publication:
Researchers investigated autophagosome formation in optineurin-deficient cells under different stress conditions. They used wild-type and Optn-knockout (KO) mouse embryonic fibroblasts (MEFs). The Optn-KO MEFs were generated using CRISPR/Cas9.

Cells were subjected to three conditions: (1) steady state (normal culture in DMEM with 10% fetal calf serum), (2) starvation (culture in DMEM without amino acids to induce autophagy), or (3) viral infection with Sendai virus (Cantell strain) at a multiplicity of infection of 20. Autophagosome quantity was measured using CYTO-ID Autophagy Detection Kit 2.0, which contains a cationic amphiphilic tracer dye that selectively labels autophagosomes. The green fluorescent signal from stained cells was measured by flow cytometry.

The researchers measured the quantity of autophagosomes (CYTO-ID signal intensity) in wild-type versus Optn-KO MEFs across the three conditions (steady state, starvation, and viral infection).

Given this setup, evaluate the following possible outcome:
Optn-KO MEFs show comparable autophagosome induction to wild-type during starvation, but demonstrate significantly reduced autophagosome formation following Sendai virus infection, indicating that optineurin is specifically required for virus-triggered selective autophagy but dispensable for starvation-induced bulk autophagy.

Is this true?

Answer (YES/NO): NO